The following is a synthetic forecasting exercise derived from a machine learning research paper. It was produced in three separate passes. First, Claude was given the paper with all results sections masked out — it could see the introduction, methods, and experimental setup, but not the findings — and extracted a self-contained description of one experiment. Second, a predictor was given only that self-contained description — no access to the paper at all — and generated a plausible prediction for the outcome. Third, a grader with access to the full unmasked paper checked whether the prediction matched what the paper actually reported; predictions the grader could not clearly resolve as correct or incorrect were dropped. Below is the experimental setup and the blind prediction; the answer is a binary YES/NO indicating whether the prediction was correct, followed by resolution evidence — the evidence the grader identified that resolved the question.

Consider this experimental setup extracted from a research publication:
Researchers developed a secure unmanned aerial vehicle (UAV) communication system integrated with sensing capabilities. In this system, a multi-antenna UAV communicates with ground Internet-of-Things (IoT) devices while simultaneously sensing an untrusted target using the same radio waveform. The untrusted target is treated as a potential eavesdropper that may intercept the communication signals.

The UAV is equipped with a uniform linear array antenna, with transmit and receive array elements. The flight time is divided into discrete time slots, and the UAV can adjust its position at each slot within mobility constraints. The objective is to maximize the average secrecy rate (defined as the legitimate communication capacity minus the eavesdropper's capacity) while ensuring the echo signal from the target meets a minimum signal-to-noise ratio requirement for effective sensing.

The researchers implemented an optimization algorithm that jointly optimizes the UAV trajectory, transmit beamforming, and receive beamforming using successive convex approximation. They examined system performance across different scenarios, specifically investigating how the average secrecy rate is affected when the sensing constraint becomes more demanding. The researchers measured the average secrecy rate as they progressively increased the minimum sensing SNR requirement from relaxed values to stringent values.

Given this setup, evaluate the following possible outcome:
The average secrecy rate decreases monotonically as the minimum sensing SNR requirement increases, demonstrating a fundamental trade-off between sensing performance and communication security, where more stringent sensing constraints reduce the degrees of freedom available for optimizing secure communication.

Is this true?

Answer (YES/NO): YES